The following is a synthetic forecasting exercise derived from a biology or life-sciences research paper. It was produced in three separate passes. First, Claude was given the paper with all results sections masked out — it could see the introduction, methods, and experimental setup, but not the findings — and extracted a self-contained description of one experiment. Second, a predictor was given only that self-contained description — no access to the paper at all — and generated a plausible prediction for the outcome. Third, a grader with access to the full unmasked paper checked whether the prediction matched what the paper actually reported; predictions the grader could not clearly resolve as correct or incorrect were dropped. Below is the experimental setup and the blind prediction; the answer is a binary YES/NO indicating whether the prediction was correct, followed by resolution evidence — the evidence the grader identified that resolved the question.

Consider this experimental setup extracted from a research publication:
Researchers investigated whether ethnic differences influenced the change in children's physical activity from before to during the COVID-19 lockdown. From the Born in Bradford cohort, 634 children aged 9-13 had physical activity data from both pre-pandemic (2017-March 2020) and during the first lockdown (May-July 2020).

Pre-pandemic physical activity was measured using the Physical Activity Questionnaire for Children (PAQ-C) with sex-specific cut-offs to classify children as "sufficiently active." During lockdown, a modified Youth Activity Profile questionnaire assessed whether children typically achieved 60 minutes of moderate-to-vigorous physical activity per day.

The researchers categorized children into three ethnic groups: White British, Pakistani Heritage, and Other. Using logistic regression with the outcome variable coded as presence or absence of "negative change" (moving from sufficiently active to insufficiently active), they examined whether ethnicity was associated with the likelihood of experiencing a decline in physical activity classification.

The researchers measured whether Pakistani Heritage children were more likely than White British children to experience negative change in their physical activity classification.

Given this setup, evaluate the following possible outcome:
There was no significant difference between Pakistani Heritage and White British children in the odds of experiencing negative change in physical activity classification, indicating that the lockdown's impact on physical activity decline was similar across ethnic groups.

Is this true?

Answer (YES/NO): YES